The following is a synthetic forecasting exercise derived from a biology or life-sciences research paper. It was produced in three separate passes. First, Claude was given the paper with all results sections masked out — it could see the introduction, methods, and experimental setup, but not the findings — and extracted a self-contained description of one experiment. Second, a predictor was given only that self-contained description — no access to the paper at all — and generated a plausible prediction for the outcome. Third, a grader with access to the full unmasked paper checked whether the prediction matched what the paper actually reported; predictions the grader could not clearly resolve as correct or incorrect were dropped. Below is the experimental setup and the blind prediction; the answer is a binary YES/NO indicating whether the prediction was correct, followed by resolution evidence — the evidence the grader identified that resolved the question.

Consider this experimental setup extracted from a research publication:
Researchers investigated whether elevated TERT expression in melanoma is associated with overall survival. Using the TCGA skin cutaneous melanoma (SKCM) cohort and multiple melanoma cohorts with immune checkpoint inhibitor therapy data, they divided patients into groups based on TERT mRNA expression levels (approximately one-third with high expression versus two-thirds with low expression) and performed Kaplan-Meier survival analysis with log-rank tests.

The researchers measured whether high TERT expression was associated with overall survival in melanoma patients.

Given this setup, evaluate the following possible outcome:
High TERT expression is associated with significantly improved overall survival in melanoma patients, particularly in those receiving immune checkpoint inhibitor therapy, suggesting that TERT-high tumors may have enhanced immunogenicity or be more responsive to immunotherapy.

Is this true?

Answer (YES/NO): NO